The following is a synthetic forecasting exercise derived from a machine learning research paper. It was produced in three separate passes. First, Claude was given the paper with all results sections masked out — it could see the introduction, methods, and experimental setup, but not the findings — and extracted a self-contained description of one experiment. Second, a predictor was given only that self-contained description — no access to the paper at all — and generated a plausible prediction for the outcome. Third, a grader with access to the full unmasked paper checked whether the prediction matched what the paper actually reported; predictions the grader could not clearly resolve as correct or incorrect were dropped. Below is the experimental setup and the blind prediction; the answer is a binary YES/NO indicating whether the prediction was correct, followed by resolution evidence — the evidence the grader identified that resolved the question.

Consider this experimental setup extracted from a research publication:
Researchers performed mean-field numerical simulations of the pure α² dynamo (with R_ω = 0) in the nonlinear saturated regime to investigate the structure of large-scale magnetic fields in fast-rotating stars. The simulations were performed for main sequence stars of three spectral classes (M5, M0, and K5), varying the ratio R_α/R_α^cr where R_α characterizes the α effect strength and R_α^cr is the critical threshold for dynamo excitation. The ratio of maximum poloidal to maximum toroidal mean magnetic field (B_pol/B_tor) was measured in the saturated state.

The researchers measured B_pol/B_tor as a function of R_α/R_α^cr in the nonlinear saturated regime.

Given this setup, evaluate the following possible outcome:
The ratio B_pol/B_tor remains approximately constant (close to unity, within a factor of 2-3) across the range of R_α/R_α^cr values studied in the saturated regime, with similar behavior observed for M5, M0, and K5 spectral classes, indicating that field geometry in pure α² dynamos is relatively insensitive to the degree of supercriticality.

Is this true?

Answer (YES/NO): YES